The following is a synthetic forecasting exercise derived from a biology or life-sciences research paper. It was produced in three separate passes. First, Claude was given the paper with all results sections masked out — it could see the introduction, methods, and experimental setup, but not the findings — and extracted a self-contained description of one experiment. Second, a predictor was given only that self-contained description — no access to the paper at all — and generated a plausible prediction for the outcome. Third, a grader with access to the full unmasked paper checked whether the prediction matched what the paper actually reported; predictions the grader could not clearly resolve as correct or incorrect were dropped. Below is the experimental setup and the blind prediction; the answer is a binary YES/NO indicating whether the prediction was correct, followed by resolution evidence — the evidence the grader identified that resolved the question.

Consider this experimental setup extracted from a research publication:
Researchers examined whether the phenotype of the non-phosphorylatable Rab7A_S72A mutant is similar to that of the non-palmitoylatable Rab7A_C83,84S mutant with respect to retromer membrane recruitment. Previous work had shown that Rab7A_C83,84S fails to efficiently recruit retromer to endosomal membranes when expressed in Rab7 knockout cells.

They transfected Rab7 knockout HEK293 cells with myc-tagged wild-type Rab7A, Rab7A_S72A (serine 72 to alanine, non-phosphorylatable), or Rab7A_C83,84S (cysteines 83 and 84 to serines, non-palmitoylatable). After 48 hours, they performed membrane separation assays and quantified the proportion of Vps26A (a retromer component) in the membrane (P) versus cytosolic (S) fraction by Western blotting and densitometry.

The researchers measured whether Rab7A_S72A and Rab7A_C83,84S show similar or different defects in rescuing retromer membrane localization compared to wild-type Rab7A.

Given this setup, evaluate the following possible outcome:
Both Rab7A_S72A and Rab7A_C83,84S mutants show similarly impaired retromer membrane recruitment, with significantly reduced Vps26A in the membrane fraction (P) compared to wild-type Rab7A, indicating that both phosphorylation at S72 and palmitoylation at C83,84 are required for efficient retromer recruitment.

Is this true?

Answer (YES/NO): YES